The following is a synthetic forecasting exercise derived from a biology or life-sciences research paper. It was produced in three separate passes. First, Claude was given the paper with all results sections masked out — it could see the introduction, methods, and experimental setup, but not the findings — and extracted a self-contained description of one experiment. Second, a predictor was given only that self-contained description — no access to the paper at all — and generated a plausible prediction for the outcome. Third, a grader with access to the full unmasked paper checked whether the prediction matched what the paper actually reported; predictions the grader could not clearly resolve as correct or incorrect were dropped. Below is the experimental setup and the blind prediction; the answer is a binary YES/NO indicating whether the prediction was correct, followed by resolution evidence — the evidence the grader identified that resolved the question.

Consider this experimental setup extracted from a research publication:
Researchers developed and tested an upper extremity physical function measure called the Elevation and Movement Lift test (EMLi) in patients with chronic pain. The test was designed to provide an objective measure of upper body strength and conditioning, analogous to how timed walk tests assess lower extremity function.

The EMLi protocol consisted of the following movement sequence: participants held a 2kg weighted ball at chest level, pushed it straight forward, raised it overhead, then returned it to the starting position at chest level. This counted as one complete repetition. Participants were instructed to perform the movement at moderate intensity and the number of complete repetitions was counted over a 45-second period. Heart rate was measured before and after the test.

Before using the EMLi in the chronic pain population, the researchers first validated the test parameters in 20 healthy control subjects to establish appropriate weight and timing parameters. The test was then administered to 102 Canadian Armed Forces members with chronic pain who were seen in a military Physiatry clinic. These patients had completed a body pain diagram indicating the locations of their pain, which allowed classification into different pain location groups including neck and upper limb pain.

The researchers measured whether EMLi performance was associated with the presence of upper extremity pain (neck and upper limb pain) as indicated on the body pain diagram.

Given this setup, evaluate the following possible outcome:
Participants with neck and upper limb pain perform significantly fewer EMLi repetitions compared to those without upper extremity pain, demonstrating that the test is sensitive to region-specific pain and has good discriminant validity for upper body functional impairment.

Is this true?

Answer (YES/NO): YES